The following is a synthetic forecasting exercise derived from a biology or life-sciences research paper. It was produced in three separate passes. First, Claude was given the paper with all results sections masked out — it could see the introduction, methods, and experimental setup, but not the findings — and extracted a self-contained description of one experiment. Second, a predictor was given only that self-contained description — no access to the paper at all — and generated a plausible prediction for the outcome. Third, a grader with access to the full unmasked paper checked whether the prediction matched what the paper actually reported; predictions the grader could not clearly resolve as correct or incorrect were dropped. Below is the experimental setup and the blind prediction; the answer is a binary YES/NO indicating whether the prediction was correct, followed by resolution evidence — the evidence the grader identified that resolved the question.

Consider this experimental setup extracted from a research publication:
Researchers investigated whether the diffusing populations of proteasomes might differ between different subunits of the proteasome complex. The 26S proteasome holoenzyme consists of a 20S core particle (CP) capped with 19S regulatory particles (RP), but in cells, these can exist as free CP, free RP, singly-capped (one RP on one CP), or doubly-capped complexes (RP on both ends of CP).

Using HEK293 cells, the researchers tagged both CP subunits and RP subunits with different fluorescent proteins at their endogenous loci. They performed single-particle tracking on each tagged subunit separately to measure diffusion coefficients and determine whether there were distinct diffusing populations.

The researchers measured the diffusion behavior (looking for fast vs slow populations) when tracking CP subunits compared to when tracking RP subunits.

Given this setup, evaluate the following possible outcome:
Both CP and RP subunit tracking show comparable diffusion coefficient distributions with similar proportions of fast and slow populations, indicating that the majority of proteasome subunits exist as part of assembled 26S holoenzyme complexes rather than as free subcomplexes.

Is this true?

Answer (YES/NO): YES